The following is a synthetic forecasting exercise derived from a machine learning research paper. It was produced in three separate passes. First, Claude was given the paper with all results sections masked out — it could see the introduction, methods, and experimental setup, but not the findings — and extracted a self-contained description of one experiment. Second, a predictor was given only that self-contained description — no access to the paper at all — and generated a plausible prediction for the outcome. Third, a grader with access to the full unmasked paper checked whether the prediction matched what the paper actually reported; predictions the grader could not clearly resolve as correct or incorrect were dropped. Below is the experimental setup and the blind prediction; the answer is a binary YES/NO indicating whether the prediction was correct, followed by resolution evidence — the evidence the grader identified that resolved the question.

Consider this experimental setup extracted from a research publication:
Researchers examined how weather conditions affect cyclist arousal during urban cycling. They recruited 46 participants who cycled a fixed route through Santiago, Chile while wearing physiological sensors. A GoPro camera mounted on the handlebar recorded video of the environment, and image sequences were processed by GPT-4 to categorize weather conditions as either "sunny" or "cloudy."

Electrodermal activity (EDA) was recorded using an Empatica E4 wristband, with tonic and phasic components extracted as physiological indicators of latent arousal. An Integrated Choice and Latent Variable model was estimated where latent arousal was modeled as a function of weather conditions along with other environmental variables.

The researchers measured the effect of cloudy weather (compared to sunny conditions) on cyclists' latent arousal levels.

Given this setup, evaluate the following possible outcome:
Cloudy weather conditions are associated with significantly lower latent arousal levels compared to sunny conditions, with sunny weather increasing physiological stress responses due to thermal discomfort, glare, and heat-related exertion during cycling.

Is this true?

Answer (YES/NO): YES